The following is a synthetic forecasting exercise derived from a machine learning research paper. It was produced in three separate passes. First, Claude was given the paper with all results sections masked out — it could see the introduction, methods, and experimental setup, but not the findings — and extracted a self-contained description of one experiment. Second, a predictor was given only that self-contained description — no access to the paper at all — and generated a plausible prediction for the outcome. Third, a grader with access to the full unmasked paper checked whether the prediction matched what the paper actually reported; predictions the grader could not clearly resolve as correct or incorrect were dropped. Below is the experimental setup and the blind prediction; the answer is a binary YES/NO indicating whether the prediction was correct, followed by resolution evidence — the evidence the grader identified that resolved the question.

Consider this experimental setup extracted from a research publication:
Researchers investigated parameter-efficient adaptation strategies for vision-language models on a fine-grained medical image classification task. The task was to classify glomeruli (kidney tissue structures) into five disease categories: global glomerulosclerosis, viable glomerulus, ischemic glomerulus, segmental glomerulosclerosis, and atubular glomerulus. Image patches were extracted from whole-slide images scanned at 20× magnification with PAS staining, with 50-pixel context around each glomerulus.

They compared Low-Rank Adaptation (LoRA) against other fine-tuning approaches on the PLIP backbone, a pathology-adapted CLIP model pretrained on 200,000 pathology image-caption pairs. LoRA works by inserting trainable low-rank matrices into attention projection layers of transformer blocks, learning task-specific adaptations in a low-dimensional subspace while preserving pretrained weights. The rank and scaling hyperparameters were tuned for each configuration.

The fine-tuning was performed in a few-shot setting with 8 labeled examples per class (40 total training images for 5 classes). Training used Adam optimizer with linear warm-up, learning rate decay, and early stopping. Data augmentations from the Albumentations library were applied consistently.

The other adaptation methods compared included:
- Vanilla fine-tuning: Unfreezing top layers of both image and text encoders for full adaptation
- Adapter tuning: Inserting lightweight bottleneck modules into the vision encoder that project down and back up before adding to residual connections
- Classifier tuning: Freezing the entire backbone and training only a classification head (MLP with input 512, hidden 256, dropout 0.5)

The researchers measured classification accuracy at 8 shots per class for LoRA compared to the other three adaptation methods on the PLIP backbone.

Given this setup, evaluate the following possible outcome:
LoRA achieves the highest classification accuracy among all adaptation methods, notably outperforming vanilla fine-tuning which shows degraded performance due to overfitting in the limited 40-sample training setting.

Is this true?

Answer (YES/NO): NO